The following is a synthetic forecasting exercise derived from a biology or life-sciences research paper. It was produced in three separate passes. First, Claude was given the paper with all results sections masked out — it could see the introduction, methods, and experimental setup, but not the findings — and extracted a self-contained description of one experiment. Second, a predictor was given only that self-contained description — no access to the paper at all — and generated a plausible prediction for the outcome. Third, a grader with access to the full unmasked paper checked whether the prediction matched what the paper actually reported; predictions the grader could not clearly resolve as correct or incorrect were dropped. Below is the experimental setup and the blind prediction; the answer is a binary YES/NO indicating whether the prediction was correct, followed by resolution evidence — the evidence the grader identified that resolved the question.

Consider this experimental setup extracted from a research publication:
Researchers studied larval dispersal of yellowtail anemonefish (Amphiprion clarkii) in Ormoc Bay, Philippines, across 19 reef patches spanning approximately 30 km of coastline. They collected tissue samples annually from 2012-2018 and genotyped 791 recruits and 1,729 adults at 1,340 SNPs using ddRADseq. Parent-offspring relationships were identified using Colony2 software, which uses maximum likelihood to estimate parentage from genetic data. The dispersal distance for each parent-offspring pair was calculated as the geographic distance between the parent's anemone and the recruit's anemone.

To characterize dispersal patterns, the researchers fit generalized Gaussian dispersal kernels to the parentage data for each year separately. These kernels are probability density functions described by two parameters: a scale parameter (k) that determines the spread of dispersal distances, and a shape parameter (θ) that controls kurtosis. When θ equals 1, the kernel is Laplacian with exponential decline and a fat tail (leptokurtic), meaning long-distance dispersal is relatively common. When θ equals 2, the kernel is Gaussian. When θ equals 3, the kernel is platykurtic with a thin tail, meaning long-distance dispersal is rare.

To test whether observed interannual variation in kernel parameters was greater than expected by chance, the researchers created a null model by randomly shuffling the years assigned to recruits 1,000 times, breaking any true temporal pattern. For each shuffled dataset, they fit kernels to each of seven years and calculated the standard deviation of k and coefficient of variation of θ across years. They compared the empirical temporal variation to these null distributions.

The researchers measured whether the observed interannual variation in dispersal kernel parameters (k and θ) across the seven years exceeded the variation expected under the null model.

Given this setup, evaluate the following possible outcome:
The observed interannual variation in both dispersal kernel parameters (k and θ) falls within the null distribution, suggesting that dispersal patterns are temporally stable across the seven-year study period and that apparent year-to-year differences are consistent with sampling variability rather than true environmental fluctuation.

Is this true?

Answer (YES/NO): NO